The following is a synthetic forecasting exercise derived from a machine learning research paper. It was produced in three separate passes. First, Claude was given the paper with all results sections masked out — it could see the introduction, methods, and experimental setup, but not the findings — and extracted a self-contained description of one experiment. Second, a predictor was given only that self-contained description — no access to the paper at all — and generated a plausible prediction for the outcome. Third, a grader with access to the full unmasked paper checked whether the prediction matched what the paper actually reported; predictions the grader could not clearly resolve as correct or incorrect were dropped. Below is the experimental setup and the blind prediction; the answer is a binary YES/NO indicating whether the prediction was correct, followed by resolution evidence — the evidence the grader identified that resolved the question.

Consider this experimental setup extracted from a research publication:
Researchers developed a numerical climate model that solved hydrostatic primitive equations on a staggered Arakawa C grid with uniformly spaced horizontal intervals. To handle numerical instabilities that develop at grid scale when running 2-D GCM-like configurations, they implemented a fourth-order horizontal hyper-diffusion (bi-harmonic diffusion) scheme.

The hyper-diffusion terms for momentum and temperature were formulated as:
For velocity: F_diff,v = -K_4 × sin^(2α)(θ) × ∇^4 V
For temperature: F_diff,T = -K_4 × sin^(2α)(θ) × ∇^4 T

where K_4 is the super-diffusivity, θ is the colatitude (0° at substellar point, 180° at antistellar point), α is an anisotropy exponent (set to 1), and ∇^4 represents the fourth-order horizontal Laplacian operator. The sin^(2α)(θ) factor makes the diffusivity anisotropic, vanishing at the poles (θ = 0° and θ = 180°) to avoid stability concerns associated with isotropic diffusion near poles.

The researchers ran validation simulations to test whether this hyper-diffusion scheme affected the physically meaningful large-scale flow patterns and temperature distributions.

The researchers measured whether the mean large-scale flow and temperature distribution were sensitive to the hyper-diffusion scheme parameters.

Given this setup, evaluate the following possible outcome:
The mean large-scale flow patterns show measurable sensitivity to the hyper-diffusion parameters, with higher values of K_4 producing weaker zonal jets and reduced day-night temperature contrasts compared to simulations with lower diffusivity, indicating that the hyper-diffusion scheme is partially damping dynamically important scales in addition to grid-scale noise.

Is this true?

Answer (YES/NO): NO